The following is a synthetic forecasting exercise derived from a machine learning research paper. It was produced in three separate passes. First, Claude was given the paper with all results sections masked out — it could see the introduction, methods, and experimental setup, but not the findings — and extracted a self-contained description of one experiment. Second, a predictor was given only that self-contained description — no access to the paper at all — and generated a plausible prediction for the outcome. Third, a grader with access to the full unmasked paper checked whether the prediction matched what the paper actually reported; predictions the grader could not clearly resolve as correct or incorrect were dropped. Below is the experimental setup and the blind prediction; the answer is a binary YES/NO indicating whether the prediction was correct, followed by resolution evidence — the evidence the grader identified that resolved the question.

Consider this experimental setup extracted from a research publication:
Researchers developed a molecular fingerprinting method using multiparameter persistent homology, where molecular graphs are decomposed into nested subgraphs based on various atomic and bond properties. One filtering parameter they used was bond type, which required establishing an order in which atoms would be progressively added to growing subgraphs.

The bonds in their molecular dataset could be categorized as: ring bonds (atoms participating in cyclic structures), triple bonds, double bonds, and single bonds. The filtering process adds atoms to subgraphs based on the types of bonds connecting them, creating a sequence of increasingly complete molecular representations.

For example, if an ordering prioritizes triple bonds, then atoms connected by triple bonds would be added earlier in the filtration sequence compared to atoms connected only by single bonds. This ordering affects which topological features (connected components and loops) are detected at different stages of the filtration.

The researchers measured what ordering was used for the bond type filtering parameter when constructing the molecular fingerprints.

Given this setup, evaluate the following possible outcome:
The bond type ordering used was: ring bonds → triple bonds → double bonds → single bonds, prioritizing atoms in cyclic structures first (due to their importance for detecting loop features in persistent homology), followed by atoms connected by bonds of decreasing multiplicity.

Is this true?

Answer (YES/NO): YES